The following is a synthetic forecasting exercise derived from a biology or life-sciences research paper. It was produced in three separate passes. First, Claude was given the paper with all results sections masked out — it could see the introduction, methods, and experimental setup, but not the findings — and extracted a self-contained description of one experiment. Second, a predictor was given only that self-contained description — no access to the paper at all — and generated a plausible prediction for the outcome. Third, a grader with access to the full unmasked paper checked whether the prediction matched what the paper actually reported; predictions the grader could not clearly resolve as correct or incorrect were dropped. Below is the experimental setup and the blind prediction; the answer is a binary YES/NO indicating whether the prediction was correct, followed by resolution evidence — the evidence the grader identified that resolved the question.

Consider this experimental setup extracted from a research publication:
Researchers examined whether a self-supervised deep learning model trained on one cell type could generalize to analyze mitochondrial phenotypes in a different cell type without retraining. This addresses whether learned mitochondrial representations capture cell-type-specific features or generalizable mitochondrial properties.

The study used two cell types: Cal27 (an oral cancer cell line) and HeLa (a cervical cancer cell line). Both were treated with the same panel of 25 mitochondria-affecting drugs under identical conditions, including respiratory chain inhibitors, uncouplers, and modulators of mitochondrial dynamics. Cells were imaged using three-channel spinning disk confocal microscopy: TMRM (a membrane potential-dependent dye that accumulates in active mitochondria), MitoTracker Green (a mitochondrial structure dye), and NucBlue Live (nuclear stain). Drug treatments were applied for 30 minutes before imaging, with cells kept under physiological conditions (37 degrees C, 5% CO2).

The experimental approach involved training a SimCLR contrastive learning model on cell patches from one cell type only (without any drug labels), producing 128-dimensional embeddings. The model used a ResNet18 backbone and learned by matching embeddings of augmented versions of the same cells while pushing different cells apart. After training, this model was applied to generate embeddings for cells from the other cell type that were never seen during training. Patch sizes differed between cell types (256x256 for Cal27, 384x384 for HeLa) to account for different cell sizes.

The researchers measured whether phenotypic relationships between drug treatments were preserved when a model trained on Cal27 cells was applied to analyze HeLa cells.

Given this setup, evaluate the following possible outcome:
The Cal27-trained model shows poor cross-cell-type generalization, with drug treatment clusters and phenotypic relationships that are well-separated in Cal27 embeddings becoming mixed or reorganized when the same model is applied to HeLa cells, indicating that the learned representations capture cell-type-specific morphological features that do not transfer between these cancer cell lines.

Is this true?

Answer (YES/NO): NO